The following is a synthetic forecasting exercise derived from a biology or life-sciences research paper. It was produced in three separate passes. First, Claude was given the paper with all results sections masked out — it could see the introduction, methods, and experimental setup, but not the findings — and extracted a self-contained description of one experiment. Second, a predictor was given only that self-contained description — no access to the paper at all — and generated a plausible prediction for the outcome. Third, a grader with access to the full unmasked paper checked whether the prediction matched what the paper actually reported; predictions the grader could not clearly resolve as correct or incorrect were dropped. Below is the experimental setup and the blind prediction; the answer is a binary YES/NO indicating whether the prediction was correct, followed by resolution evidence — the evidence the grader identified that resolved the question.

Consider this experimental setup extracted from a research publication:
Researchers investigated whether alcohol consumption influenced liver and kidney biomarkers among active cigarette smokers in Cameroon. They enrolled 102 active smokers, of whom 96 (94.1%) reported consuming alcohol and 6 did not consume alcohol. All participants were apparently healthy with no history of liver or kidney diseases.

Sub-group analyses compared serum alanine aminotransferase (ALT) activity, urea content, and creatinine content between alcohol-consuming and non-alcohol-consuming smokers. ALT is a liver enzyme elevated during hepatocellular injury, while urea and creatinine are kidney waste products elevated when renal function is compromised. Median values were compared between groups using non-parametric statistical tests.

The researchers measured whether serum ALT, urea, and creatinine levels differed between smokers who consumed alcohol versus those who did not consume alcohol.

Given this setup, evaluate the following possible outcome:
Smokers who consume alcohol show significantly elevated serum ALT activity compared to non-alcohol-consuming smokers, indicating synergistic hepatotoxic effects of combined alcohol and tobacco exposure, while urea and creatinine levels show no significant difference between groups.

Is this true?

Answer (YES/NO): NO